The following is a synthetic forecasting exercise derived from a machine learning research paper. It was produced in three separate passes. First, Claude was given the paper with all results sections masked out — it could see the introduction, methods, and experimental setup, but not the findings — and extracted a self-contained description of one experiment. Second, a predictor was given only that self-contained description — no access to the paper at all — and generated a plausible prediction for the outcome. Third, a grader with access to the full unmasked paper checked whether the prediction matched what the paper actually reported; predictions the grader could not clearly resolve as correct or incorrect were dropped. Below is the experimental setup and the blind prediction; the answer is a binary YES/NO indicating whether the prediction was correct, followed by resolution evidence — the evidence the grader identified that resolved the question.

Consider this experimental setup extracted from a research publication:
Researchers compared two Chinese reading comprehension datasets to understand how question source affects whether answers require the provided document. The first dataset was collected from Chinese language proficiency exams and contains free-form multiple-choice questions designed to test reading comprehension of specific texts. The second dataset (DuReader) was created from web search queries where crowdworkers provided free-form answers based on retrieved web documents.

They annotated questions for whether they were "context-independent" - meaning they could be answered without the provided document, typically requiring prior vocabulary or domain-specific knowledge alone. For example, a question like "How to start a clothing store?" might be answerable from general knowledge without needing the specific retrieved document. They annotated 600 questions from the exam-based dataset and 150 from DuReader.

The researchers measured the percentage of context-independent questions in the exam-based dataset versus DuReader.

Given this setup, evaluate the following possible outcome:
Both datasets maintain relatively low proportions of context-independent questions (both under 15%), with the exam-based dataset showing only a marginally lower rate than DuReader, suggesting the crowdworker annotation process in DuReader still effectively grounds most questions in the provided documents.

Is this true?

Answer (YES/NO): NO